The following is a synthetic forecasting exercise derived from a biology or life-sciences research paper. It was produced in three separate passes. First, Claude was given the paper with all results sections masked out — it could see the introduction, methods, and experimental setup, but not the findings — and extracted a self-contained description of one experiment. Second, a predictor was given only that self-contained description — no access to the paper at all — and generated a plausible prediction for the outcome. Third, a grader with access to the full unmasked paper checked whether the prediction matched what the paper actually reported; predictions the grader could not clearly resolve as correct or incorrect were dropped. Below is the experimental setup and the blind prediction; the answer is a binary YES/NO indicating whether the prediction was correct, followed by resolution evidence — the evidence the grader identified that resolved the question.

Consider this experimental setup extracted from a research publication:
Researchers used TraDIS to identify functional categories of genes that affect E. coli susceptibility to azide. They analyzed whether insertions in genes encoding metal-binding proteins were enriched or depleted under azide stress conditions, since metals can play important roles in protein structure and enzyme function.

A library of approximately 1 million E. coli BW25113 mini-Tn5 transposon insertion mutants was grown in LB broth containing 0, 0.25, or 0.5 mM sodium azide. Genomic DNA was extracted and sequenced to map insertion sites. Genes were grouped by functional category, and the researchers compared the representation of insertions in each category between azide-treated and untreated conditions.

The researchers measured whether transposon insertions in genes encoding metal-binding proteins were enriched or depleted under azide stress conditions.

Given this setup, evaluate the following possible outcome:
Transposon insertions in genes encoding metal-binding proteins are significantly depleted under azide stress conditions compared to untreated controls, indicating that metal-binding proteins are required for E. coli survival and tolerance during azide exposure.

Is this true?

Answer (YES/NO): YES